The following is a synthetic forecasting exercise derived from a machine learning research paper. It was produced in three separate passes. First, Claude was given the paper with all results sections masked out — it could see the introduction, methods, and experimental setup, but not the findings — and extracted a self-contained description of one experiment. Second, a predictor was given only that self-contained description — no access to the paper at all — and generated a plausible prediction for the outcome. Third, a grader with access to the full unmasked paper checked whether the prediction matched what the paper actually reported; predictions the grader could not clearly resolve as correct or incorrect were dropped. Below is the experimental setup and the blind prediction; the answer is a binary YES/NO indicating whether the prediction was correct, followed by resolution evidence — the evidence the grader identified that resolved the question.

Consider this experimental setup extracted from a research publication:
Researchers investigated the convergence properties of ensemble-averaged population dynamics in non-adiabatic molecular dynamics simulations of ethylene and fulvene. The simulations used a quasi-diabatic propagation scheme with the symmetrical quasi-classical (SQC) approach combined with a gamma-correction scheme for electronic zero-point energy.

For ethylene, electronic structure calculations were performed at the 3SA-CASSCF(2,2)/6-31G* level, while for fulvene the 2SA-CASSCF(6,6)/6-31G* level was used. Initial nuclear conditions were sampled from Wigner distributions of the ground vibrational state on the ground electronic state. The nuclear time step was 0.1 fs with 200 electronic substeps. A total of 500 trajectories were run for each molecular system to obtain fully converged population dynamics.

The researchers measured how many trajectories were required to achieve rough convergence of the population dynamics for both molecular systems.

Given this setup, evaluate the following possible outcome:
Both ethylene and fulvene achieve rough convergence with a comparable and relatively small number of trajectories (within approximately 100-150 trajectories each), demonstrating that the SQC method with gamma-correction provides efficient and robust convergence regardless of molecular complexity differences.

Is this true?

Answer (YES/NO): NO